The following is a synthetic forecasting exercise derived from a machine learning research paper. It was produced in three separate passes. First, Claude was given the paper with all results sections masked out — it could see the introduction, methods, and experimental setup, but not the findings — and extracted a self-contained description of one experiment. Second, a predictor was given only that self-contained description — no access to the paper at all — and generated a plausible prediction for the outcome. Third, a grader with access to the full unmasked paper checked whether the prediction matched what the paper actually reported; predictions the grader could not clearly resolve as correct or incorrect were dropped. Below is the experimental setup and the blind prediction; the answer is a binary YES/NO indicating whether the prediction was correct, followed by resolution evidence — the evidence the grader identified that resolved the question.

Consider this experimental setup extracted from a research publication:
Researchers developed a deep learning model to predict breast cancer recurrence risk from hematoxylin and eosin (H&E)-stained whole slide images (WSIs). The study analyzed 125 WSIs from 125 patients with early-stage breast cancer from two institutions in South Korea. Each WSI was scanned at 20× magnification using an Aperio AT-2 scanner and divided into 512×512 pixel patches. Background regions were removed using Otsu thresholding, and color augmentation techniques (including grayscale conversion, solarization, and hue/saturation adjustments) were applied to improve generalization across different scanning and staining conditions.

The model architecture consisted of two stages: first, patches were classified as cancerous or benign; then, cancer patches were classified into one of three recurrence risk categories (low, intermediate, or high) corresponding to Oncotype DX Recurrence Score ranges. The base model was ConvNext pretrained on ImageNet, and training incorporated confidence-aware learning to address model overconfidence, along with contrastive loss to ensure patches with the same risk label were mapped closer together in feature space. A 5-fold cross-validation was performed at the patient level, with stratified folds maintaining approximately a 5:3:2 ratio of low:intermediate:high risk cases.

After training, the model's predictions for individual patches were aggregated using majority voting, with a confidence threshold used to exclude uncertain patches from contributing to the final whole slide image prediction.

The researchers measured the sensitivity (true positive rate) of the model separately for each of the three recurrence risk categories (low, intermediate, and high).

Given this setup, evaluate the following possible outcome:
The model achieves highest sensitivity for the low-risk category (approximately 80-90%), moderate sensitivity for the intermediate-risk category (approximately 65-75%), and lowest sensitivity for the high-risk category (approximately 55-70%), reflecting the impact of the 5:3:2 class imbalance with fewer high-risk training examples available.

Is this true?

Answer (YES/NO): NO